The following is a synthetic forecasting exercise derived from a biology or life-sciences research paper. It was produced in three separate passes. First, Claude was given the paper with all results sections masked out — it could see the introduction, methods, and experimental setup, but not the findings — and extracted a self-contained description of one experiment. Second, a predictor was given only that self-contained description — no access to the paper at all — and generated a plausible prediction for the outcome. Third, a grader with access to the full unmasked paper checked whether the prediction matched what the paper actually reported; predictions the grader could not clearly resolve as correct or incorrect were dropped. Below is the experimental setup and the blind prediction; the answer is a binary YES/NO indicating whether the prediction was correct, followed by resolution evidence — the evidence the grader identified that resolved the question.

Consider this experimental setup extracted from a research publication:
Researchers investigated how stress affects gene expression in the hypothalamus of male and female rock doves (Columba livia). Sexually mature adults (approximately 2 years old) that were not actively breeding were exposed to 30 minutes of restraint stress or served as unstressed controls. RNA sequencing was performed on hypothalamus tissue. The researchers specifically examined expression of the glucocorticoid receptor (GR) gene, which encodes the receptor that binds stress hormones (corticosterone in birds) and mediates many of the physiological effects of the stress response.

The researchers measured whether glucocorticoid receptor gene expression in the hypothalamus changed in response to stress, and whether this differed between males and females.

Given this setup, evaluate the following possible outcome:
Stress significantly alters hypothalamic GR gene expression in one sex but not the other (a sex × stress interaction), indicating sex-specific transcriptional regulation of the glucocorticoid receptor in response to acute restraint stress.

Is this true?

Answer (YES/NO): YES